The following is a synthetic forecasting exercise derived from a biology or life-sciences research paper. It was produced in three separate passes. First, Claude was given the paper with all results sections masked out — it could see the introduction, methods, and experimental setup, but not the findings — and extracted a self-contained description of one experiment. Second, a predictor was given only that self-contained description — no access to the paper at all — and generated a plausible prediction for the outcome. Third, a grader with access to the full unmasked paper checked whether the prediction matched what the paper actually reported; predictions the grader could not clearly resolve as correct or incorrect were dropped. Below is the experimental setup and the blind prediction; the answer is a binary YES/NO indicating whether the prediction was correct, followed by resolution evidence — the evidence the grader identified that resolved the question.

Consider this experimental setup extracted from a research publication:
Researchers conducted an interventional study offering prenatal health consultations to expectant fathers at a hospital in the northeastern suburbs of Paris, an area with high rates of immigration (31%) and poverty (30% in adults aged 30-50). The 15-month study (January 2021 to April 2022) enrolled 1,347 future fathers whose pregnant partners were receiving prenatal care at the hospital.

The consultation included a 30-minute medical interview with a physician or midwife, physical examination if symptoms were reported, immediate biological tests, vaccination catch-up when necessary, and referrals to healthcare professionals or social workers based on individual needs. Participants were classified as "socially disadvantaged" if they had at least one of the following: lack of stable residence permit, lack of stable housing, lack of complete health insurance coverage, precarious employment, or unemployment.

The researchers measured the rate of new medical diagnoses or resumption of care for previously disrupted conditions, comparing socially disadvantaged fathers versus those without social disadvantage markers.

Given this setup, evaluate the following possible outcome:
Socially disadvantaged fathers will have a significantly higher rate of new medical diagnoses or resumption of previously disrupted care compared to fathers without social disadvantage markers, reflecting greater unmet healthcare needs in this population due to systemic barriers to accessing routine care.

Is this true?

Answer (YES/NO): YES